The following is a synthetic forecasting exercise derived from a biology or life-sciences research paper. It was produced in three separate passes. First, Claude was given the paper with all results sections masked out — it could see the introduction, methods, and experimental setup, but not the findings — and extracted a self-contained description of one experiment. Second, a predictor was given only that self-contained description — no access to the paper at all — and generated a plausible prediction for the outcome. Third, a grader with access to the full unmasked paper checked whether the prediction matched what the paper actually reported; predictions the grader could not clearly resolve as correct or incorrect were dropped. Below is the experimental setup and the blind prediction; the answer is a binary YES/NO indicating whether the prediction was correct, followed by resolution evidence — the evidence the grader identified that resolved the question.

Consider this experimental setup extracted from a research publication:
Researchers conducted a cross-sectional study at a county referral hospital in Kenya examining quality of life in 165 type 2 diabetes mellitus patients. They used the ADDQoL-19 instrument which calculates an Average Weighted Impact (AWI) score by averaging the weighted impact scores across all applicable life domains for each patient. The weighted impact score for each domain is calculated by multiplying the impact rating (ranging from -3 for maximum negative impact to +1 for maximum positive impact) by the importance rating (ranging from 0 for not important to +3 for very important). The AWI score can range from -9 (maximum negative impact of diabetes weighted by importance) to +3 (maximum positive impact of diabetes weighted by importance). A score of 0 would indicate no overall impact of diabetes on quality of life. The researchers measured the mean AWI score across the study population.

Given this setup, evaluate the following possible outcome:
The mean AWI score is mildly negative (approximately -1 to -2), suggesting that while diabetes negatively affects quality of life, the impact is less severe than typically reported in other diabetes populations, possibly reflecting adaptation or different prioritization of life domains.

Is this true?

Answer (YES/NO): NO